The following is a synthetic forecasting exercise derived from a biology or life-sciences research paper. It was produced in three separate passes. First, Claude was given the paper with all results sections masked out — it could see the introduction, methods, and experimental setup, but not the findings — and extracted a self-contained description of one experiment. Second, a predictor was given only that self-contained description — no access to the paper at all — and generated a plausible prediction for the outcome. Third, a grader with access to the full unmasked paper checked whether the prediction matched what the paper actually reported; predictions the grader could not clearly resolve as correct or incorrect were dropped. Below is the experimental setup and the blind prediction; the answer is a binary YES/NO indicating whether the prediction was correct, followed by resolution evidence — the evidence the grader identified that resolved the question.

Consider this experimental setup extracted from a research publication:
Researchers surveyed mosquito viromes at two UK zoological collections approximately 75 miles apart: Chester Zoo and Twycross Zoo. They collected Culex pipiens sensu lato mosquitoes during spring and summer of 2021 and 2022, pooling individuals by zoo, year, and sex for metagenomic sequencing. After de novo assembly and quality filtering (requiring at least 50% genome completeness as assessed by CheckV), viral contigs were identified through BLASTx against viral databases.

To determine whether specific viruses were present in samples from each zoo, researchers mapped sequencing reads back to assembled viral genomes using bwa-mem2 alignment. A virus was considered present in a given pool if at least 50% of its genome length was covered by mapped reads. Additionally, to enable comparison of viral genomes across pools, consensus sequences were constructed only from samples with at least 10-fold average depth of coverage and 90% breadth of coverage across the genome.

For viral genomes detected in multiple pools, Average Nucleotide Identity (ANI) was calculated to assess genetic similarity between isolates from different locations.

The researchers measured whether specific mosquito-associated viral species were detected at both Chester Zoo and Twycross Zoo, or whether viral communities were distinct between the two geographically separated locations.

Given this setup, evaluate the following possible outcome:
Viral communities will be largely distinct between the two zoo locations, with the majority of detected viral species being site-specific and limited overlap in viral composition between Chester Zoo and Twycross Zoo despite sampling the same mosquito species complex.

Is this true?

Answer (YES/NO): NO